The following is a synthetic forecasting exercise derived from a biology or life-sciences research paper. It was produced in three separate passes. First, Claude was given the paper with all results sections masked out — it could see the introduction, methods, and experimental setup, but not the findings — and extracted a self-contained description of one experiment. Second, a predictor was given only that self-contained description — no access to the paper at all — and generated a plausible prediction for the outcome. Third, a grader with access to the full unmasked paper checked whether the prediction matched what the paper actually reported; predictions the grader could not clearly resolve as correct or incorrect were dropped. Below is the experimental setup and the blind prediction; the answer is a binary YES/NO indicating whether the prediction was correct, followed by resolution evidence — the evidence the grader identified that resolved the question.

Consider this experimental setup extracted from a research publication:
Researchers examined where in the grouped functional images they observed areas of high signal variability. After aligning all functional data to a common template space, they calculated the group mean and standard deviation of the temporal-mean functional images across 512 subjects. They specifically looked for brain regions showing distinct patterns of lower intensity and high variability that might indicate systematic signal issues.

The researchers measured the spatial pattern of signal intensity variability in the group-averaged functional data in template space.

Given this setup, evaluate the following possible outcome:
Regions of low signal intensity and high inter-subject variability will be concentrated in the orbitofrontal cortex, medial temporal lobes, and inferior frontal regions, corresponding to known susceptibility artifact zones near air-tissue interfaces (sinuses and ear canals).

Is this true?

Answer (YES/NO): NO